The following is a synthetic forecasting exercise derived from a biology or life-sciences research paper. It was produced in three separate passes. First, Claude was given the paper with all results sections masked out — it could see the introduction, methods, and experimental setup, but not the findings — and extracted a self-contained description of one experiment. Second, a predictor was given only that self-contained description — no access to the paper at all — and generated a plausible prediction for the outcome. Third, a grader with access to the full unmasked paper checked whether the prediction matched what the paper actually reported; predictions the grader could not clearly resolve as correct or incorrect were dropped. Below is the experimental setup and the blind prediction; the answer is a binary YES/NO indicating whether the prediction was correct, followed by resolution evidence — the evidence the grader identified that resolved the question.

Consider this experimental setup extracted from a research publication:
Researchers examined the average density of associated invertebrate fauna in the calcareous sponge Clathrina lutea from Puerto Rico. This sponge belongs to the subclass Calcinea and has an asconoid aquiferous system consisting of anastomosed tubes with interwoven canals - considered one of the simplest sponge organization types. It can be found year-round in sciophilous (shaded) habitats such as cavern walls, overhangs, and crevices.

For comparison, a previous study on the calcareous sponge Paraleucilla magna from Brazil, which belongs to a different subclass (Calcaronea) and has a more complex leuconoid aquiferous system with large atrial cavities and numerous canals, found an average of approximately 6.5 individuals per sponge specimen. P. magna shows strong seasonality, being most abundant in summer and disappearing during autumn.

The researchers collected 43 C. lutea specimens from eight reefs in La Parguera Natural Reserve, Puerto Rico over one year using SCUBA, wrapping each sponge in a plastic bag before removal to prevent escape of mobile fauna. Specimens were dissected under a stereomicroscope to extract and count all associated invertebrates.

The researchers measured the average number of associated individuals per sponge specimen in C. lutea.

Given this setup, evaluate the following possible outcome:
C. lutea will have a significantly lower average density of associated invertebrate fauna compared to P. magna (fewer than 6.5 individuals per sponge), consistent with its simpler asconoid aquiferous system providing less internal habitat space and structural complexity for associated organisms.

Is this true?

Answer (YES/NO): NO